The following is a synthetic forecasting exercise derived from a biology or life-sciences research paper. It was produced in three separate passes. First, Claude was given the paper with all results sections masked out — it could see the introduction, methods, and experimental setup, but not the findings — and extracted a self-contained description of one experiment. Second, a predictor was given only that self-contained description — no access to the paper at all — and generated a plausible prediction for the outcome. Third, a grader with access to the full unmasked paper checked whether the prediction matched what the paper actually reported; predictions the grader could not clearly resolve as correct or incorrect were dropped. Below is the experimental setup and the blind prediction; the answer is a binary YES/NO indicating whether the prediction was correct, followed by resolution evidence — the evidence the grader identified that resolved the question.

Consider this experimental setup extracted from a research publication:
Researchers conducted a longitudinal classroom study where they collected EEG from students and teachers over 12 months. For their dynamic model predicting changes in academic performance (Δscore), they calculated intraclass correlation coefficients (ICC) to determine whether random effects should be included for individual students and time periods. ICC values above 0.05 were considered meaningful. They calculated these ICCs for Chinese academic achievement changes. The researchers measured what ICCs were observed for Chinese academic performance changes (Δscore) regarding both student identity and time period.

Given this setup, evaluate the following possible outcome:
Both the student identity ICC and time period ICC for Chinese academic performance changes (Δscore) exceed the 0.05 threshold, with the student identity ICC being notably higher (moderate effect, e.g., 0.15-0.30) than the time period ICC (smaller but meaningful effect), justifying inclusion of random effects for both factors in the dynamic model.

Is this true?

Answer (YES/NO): NO